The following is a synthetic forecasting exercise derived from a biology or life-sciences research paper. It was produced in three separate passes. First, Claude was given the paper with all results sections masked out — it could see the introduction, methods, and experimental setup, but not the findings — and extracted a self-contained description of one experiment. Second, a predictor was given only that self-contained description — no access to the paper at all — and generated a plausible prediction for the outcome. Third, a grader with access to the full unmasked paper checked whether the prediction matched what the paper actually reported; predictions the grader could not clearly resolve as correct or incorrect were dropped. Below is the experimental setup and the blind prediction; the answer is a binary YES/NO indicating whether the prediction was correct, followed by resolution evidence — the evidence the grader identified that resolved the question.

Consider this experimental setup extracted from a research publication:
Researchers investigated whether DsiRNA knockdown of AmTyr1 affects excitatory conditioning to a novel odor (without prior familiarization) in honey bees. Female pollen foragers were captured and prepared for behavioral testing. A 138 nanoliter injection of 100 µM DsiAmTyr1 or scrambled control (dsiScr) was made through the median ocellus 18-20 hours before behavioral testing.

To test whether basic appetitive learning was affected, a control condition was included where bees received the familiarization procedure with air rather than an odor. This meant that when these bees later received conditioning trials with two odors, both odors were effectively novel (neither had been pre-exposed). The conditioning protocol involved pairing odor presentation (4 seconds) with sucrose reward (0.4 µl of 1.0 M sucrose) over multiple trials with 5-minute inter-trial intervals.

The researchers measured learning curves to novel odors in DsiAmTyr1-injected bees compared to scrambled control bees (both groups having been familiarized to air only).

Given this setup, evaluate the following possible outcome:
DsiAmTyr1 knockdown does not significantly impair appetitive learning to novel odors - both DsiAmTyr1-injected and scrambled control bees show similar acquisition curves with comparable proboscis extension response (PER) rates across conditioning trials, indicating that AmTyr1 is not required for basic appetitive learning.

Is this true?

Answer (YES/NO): NO